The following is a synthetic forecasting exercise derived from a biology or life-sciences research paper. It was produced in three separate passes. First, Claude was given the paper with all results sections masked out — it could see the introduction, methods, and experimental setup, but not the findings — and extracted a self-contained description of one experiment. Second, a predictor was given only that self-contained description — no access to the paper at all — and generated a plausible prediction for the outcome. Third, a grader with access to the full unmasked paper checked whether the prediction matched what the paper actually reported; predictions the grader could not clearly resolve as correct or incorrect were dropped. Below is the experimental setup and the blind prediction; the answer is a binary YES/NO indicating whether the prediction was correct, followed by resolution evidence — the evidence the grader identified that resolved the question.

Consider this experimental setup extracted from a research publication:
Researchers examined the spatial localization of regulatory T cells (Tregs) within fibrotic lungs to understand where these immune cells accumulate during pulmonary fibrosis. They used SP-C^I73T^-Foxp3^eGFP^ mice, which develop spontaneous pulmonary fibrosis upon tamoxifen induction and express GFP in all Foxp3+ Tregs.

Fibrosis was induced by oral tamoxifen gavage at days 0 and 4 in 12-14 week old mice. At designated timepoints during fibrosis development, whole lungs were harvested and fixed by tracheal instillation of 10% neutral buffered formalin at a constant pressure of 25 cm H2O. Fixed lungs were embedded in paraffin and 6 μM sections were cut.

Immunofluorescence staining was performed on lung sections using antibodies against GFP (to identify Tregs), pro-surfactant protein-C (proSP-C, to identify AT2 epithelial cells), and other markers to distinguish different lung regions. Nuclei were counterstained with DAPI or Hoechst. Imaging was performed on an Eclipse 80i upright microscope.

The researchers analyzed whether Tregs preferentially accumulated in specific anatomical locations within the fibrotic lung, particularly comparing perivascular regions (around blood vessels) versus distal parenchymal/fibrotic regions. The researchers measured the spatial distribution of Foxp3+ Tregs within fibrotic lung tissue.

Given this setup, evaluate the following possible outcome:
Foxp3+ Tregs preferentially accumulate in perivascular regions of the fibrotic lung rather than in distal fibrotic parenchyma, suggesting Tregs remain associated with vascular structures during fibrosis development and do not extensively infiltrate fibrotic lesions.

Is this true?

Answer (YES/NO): NO